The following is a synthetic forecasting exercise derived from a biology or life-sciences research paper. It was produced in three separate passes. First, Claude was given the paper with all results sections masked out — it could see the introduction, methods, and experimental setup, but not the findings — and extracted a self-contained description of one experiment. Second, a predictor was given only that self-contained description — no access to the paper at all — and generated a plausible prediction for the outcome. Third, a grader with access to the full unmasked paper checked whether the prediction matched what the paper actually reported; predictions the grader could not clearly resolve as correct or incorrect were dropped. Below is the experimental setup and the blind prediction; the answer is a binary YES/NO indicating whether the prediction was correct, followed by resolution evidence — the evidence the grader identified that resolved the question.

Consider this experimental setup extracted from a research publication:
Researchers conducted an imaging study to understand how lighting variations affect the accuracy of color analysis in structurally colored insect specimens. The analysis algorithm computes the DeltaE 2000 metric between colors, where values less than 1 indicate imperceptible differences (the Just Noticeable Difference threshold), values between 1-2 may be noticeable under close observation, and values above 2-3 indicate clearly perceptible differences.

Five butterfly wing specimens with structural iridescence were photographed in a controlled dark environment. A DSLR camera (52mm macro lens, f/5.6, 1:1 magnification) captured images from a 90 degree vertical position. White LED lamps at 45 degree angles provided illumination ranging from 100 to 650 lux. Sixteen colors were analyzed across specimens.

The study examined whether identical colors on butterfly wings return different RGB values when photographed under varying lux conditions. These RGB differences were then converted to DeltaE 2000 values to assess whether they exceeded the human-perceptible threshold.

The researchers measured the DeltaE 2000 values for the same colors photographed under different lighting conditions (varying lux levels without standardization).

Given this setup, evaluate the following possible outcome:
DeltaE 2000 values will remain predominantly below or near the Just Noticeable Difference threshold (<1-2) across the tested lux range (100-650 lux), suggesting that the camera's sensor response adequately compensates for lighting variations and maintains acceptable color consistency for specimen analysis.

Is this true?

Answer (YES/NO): NO